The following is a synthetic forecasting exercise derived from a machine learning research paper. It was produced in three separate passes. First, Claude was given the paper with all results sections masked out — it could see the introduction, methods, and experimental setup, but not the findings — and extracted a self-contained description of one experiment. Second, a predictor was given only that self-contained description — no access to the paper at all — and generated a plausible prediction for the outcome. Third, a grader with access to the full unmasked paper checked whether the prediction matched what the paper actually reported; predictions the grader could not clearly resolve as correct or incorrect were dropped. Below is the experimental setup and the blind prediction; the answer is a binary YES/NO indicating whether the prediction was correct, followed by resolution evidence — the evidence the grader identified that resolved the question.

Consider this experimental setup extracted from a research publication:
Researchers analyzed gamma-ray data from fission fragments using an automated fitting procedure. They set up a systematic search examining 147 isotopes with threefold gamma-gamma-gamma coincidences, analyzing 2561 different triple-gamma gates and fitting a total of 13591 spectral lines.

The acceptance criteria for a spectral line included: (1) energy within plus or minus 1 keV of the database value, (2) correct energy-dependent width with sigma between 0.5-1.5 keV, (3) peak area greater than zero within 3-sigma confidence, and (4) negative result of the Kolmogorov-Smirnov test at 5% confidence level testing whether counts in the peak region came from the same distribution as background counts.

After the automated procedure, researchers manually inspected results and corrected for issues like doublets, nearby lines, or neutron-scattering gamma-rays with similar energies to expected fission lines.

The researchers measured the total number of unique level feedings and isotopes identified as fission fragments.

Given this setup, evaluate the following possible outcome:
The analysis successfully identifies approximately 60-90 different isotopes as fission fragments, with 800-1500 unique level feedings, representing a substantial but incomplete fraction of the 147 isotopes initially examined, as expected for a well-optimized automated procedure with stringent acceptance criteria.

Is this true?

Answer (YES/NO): NO